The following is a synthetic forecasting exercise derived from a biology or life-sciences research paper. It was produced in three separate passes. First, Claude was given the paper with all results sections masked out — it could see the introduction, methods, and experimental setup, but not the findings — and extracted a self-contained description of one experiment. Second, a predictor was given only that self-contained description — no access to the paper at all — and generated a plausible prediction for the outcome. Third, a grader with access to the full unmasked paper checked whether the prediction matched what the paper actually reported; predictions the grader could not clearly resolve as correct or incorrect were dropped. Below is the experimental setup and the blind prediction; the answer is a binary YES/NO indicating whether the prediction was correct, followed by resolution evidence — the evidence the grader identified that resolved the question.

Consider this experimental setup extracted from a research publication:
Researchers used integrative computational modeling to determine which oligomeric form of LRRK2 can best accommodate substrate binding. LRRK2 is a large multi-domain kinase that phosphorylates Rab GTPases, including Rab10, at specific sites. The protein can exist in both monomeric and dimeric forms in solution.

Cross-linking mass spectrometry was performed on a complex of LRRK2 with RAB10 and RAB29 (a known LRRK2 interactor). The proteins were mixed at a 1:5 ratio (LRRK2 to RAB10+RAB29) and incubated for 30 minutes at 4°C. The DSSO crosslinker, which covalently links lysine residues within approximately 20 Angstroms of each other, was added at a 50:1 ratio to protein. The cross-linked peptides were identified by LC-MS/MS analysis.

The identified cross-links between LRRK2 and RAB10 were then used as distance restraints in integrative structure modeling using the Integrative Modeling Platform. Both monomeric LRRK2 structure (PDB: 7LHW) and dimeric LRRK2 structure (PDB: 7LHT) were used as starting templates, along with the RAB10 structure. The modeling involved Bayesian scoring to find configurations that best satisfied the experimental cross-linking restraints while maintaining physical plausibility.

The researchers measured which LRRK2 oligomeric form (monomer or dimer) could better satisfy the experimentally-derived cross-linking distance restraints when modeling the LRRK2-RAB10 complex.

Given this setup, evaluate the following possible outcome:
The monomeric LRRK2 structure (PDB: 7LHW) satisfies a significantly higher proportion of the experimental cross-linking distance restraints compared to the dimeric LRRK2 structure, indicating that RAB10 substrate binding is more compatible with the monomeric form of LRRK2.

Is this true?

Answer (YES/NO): YES